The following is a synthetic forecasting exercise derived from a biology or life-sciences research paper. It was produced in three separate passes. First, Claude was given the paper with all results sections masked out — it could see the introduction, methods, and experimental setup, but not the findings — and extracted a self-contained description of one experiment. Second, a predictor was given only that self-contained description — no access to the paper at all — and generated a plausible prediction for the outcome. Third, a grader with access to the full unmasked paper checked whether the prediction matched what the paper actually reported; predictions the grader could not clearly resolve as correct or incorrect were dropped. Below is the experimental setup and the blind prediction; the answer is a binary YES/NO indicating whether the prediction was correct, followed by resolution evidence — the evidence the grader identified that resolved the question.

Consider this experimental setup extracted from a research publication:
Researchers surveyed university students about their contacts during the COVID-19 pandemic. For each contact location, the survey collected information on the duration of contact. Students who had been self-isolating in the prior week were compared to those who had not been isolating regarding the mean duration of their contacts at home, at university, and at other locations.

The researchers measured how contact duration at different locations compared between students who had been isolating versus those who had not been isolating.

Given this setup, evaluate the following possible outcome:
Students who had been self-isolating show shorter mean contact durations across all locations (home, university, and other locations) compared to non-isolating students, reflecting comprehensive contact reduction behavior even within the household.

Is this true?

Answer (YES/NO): NO